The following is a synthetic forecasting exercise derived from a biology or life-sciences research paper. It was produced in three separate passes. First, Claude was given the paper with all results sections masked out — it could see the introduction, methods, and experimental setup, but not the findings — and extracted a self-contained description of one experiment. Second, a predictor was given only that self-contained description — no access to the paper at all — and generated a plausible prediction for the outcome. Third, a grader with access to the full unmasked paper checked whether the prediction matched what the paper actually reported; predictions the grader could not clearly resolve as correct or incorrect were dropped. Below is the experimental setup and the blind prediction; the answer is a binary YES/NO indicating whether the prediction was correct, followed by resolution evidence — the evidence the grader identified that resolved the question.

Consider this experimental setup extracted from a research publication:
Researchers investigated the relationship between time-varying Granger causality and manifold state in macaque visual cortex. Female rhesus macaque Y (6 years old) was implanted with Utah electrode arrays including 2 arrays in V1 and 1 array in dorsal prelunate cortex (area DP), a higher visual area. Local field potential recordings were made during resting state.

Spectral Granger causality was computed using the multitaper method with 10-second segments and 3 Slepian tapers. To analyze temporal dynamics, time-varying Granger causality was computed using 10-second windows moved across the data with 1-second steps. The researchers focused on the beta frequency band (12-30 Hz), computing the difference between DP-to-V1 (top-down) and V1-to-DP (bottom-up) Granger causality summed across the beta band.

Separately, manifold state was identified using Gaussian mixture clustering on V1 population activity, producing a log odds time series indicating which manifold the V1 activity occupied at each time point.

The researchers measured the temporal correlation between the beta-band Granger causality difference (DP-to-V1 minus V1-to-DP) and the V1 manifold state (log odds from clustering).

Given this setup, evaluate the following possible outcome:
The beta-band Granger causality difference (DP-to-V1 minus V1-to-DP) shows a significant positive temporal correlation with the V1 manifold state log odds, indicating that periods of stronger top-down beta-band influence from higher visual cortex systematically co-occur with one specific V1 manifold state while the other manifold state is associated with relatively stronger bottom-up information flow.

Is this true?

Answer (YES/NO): NO